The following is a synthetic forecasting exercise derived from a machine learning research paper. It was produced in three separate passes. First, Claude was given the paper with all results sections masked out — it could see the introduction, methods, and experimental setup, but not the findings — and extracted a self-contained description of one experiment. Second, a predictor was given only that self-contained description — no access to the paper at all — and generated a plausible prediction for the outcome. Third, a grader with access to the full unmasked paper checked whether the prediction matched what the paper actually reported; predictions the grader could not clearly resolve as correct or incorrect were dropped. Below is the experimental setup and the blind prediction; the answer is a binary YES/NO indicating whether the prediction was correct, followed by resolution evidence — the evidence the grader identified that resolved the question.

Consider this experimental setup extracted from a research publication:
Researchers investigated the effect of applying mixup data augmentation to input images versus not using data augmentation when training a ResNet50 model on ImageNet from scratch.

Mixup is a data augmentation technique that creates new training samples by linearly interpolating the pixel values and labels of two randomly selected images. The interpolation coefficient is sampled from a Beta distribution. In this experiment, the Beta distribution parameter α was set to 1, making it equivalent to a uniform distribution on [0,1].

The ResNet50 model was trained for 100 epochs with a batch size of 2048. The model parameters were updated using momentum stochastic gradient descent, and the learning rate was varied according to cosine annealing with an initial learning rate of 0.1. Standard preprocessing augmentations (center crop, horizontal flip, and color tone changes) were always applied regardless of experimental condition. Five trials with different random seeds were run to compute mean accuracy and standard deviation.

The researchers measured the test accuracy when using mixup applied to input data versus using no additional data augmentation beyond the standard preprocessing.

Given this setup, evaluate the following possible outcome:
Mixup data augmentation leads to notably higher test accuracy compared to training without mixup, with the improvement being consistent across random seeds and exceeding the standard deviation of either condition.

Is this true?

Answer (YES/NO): NO